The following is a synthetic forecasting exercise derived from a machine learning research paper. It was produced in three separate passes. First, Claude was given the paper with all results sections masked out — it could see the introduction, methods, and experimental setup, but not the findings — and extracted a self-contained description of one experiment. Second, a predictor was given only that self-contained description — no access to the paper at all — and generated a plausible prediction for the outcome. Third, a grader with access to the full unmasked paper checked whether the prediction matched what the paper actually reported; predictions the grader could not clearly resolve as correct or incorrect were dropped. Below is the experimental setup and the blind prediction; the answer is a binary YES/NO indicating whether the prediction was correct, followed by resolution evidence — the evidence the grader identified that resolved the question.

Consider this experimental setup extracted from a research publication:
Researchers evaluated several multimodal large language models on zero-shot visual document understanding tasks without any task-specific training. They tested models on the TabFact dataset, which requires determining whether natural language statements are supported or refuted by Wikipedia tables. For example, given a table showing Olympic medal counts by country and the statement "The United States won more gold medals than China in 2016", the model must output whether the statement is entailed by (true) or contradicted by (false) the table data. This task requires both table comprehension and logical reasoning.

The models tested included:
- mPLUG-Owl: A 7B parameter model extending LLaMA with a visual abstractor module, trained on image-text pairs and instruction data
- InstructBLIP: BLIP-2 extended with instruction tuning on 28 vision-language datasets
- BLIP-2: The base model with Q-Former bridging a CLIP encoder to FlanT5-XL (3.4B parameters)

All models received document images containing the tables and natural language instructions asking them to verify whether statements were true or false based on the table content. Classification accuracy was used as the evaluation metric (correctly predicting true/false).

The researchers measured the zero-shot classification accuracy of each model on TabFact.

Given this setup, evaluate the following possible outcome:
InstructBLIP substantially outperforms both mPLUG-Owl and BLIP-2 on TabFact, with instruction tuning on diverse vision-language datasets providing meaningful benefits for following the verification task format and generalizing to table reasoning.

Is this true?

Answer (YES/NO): NO